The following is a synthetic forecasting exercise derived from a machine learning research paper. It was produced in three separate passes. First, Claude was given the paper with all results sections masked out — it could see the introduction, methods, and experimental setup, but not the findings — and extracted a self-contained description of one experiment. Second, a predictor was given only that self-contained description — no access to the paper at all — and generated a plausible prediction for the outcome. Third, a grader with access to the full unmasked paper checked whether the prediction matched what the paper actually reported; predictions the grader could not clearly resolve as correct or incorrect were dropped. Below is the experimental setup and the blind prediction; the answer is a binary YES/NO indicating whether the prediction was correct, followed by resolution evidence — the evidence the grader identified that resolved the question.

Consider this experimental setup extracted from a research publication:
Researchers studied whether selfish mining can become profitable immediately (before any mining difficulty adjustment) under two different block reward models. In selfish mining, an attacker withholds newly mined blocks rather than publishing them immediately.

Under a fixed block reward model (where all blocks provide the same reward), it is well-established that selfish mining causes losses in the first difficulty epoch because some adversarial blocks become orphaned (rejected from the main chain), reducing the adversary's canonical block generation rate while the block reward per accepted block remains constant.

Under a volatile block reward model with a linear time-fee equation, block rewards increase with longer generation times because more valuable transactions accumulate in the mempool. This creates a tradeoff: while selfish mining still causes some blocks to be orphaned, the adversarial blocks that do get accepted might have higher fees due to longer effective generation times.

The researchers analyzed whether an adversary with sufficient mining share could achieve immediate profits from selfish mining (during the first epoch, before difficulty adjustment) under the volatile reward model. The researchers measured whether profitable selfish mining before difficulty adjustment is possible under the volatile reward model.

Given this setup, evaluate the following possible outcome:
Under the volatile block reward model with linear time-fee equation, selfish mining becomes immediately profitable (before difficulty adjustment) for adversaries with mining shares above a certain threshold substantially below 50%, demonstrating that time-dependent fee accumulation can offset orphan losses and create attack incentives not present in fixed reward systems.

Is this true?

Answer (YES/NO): YES